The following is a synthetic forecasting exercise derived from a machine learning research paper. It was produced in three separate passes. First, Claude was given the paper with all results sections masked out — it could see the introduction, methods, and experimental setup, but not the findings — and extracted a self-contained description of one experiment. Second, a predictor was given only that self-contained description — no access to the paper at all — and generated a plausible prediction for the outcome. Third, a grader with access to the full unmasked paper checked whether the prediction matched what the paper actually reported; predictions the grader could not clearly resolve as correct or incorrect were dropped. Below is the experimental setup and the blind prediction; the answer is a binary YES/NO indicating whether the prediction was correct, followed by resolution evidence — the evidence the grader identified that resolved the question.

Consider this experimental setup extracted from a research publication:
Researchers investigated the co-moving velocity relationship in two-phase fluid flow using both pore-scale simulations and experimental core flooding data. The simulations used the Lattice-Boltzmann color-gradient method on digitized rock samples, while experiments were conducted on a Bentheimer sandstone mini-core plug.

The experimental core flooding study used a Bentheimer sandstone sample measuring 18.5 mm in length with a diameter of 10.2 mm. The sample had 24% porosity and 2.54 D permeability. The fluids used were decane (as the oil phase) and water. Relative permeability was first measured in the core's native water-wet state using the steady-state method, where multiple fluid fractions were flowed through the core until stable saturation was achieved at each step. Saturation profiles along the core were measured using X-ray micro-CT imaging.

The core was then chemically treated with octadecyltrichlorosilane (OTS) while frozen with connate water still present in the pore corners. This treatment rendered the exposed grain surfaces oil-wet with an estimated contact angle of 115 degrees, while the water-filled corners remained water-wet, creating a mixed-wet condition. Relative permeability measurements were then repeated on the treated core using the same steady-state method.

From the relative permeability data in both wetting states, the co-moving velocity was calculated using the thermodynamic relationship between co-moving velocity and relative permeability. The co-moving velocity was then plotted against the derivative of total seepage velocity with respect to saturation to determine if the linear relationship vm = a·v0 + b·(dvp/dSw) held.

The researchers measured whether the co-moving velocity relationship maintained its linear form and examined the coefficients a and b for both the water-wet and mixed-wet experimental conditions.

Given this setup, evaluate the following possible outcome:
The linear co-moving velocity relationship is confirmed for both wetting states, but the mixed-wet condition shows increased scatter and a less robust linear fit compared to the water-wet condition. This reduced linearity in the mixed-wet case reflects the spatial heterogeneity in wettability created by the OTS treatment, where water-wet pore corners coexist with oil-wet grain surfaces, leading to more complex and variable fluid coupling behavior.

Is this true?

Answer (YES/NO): NO